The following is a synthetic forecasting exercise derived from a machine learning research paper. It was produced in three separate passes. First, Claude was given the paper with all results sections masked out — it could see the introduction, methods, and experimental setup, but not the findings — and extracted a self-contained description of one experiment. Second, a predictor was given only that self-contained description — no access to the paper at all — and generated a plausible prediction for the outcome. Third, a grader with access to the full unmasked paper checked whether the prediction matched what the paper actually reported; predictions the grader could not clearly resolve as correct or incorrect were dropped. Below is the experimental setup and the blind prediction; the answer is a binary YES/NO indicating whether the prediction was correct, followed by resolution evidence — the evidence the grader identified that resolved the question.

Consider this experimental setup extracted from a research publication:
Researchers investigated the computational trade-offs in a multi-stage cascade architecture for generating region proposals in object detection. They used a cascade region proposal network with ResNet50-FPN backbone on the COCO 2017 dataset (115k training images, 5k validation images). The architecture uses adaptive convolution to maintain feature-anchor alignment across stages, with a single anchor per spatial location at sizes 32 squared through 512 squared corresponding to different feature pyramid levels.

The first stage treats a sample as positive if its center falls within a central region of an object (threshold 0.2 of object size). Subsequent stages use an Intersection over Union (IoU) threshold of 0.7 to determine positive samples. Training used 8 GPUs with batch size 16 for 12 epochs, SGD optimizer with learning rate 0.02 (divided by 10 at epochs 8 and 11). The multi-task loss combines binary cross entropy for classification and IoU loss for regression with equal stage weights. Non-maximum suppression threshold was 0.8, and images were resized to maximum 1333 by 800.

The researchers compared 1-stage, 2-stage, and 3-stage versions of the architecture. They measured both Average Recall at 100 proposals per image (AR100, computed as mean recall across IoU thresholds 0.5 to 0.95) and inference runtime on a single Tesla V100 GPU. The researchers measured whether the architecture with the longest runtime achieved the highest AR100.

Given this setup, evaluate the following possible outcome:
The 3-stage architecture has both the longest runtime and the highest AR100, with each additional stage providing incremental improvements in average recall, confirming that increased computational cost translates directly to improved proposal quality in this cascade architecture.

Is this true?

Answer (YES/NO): NO